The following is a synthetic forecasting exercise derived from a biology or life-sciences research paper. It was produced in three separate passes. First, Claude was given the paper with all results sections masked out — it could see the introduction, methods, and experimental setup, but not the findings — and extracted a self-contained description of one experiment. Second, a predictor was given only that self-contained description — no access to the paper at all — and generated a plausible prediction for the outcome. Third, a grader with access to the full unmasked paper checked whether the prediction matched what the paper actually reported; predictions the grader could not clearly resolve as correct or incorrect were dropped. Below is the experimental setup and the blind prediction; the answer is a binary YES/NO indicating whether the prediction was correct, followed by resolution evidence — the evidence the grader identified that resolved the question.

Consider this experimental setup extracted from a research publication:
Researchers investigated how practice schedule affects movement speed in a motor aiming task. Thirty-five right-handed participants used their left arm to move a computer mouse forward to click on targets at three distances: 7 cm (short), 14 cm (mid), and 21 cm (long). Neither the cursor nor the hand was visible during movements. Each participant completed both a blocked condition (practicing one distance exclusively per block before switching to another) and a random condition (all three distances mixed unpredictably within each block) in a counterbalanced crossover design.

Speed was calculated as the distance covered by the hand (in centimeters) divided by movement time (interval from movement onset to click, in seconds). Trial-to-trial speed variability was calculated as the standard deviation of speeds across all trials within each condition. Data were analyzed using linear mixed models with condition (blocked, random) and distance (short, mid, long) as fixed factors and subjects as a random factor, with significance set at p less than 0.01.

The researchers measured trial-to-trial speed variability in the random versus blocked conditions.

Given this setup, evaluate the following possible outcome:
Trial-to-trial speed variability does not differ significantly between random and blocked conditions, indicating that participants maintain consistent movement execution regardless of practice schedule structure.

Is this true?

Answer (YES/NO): NO